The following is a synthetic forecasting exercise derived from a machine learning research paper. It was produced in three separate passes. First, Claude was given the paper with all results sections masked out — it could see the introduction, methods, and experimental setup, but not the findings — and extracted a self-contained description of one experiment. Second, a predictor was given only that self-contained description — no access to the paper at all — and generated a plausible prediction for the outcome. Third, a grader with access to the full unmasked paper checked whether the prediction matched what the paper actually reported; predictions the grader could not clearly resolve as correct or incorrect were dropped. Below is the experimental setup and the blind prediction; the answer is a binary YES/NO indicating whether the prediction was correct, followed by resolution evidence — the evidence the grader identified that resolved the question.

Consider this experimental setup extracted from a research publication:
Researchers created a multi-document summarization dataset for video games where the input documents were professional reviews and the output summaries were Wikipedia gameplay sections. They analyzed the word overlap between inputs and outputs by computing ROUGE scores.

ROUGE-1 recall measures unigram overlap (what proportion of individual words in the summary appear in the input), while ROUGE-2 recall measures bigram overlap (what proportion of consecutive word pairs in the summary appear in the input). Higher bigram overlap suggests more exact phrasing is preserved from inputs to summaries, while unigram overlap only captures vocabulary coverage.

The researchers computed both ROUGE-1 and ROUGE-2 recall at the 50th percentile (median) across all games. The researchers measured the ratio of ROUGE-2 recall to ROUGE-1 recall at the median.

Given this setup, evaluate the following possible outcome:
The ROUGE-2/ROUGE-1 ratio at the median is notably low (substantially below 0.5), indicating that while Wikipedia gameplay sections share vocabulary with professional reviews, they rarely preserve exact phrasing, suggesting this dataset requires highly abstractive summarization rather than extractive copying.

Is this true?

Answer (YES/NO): NO